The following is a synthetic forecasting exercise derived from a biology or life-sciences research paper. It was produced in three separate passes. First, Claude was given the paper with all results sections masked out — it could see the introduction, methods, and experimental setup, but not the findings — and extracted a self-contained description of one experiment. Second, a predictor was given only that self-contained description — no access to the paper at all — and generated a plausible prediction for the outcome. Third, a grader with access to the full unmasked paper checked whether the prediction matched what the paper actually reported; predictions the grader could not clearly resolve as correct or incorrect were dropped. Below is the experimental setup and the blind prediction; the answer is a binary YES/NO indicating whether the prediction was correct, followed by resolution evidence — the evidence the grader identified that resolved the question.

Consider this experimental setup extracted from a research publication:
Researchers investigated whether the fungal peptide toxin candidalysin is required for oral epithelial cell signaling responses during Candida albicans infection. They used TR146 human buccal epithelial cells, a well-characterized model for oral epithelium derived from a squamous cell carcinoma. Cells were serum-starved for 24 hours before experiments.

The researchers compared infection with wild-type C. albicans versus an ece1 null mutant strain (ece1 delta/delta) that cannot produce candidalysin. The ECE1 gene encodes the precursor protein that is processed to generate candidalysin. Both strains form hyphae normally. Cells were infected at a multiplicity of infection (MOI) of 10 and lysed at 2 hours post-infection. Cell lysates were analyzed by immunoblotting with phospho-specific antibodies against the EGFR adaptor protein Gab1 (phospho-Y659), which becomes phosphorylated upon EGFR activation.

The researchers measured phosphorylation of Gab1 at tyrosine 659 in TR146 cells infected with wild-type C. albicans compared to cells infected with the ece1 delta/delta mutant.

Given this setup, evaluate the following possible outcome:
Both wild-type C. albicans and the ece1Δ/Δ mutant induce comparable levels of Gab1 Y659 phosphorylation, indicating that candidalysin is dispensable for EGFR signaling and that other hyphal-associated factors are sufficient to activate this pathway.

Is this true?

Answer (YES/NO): NO